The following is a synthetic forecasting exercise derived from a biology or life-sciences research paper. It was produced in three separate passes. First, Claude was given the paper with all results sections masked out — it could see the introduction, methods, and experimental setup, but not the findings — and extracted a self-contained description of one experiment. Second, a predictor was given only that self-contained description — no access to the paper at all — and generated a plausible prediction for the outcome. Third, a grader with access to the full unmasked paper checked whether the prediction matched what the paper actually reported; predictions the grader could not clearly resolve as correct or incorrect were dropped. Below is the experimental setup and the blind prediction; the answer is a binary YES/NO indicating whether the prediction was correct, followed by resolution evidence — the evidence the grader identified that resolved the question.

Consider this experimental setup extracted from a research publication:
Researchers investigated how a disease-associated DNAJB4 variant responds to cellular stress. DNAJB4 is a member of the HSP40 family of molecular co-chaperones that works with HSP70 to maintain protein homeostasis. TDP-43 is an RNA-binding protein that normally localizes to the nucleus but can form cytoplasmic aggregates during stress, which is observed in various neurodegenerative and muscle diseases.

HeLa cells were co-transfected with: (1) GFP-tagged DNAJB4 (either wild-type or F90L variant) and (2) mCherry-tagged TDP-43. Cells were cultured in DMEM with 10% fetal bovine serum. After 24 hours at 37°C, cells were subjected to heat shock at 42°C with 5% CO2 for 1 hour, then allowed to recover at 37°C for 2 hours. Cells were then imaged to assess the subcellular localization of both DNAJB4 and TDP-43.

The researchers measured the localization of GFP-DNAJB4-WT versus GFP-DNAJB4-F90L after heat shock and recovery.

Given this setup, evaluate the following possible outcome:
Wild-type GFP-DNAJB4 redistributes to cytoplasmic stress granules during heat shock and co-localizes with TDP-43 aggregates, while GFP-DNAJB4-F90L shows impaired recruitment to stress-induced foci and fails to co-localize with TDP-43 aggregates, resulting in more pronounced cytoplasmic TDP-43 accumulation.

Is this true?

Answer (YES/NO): NO